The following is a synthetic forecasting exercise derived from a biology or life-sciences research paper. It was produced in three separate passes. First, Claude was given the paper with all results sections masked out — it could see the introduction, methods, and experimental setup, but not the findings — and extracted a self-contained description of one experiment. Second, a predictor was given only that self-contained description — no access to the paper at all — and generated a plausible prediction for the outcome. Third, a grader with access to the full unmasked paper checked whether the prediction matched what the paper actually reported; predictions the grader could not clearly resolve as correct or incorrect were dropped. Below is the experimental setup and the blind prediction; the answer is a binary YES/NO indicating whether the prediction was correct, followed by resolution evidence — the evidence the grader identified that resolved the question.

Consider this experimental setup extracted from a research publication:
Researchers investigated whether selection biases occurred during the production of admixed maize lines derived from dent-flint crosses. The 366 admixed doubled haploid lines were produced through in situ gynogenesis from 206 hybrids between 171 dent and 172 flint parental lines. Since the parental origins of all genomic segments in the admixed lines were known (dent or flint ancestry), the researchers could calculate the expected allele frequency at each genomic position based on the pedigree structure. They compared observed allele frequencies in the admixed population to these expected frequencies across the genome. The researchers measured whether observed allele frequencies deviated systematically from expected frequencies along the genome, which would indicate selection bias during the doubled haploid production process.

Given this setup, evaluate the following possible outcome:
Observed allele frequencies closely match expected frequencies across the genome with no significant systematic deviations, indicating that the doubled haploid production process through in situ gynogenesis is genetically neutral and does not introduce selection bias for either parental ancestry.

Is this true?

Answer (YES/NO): YES